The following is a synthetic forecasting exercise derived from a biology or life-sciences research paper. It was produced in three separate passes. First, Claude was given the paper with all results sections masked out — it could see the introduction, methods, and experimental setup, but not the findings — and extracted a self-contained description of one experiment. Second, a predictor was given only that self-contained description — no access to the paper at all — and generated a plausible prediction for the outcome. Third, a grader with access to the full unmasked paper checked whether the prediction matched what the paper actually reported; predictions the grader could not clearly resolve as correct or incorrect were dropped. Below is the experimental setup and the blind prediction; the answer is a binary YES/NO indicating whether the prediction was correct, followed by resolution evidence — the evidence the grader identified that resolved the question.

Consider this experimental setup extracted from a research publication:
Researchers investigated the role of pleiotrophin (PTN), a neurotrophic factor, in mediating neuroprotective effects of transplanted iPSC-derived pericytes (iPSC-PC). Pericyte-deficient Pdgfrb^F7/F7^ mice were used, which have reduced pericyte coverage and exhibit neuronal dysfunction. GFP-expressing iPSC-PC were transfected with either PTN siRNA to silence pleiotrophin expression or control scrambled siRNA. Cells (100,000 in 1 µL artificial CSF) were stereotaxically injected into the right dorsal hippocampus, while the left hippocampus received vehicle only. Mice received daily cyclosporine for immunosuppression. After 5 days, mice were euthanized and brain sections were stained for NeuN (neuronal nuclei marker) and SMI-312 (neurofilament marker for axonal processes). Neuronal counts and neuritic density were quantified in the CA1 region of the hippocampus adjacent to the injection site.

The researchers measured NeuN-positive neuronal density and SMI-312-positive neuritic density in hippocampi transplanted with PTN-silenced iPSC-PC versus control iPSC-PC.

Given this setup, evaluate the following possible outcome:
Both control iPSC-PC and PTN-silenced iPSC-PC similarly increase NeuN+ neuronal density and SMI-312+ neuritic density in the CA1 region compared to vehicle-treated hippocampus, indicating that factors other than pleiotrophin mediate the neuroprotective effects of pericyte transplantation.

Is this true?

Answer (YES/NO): NO